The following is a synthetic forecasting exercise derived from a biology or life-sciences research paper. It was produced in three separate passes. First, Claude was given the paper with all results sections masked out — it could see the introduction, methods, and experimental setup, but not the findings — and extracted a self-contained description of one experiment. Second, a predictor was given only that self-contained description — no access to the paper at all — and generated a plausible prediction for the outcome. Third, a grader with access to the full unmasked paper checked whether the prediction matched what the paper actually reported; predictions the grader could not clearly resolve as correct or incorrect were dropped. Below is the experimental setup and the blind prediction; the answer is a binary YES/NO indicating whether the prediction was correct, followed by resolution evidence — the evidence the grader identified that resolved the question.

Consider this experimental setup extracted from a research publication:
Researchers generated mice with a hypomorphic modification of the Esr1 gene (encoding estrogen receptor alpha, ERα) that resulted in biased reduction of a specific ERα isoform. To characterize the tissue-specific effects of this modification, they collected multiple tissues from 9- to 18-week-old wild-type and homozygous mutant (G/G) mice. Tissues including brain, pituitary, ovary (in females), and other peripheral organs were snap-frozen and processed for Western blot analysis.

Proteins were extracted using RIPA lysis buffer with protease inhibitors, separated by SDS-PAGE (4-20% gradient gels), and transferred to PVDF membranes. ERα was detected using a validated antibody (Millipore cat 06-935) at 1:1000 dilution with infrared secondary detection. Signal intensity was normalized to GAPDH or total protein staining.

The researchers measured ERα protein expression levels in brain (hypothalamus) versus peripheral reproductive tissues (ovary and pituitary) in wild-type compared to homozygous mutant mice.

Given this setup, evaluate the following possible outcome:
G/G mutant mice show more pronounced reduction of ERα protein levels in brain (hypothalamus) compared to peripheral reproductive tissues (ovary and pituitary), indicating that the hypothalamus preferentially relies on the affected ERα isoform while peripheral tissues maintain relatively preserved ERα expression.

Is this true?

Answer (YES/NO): NO